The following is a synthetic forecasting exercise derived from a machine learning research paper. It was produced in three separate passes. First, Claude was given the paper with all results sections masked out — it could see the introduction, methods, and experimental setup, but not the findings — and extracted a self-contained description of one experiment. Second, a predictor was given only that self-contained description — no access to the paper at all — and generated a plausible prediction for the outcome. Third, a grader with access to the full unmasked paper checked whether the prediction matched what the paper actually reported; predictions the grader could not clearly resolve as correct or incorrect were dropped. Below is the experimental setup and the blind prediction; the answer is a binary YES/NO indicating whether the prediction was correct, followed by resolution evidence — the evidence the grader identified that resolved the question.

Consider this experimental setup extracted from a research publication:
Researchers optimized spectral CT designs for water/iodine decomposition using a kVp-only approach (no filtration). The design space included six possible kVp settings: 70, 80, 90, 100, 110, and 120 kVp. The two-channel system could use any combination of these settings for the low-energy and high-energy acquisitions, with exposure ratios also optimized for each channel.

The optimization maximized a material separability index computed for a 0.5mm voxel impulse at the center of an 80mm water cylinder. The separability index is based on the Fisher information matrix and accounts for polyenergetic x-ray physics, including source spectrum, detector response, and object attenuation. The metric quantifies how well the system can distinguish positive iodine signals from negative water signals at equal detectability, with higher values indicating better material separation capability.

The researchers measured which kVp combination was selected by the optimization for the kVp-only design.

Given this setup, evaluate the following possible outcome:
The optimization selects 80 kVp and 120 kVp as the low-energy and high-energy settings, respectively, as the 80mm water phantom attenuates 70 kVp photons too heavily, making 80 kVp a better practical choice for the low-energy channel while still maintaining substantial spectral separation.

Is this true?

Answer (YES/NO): NO